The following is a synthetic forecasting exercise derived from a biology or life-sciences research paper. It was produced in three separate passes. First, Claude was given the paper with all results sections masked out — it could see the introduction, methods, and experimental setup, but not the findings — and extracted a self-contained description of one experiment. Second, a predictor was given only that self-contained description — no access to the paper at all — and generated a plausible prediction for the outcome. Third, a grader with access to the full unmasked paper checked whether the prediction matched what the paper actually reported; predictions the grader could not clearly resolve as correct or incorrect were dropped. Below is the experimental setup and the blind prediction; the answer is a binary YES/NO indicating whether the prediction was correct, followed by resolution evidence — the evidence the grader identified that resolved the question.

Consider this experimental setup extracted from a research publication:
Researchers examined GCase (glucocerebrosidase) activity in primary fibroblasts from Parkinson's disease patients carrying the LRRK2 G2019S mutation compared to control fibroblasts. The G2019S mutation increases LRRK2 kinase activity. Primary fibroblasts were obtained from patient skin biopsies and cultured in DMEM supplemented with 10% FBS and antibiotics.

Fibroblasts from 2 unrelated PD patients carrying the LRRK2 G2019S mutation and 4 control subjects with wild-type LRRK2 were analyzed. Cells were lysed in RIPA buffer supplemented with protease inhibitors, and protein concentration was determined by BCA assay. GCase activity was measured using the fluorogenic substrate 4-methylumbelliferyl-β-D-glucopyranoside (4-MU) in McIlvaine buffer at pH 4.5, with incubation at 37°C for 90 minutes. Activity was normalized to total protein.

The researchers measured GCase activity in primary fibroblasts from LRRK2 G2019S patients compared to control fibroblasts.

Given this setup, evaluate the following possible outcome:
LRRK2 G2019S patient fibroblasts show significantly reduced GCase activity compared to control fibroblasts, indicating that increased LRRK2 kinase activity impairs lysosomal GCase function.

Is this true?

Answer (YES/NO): NO